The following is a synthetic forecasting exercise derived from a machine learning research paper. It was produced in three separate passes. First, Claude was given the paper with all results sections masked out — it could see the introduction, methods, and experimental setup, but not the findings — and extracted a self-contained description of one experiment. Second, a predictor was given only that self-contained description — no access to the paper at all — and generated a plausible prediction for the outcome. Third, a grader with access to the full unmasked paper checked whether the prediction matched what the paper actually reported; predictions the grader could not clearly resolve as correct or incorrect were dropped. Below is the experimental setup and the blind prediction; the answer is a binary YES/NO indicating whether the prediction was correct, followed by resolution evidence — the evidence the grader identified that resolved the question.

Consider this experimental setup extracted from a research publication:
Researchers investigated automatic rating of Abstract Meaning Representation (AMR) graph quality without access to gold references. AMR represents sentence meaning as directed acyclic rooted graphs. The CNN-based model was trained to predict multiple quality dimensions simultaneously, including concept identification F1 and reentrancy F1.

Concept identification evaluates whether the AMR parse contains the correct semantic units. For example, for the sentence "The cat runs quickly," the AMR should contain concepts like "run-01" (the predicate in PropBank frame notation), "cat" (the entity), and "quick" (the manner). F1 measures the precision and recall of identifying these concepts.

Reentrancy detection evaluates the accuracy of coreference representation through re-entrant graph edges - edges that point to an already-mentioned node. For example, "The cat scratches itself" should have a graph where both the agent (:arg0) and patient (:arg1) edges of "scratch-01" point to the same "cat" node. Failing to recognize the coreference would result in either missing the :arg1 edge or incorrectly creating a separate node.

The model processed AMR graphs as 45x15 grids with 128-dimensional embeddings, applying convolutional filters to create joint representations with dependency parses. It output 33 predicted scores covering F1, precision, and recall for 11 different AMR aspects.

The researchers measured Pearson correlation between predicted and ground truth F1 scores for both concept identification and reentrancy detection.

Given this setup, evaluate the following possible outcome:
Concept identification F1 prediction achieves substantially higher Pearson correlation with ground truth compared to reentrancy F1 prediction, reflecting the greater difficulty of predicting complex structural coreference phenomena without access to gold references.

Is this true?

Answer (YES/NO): NO